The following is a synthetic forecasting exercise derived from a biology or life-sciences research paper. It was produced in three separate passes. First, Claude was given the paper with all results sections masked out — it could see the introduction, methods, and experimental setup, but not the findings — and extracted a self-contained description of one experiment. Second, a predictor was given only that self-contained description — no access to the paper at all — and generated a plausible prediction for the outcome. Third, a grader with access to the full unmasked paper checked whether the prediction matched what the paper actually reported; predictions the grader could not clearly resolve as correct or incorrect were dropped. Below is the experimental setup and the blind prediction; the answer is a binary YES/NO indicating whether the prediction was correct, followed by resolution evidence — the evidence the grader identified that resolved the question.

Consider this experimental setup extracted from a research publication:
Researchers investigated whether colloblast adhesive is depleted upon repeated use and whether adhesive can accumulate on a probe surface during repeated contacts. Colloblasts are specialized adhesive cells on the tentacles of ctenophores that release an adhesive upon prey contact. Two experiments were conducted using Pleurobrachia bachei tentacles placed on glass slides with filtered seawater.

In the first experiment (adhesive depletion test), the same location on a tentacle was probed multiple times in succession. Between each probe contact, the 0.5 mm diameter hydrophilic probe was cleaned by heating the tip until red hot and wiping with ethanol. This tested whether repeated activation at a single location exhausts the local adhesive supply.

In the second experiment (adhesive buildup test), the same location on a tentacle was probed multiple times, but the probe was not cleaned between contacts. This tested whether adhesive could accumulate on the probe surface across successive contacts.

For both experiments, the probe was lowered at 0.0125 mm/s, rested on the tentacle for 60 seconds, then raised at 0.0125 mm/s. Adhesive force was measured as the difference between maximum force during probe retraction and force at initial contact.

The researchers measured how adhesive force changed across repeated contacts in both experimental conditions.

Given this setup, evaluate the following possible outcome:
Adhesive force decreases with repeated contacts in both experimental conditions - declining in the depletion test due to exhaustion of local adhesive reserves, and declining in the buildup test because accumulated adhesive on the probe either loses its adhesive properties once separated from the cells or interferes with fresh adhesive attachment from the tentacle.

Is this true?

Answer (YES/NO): NO